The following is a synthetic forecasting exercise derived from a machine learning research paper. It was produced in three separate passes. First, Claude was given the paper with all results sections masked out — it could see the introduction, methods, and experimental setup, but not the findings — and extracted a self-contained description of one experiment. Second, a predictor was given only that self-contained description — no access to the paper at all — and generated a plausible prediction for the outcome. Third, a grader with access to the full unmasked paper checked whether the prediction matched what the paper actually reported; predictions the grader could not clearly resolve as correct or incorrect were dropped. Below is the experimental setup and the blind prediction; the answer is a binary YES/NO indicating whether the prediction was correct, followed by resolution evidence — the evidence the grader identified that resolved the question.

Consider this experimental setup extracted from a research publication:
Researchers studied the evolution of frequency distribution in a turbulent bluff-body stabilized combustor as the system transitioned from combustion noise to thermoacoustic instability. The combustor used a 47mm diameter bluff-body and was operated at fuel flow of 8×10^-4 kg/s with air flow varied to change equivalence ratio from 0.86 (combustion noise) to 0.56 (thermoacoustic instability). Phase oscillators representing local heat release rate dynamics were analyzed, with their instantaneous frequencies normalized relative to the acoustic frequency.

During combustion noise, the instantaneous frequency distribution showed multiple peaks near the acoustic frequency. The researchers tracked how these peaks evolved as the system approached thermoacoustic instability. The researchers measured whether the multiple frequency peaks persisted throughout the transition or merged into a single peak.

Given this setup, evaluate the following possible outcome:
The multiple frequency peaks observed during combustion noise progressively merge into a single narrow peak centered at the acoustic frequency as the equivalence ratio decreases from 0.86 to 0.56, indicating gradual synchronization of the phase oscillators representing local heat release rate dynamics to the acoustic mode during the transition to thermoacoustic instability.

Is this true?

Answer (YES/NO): YES